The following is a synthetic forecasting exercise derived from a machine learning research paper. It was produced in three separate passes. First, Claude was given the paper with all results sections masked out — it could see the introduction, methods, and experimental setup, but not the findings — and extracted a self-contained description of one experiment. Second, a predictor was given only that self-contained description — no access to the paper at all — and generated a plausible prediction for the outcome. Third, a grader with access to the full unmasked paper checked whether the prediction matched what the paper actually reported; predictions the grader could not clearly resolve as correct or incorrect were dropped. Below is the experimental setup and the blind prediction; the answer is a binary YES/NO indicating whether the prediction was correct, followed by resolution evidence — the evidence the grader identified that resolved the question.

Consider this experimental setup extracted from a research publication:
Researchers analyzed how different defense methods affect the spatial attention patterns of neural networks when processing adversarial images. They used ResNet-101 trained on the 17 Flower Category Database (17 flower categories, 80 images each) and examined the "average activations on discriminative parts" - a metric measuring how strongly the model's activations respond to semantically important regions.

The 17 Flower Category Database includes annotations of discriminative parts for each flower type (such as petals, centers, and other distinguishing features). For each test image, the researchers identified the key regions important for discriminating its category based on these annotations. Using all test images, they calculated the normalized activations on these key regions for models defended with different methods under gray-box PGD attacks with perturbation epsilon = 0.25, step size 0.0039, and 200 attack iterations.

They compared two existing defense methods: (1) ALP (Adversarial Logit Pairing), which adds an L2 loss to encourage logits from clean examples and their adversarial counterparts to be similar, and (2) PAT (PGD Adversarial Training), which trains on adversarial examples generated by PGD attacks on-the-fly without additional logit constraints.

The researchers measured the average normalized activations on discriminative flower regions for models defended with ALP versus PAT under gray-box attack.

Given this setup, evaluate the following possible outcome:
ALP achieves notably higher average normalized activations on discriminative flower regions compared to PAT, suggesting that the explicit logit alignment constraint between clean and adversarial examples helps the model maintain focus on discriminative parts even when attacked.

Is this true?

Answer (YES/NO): NO